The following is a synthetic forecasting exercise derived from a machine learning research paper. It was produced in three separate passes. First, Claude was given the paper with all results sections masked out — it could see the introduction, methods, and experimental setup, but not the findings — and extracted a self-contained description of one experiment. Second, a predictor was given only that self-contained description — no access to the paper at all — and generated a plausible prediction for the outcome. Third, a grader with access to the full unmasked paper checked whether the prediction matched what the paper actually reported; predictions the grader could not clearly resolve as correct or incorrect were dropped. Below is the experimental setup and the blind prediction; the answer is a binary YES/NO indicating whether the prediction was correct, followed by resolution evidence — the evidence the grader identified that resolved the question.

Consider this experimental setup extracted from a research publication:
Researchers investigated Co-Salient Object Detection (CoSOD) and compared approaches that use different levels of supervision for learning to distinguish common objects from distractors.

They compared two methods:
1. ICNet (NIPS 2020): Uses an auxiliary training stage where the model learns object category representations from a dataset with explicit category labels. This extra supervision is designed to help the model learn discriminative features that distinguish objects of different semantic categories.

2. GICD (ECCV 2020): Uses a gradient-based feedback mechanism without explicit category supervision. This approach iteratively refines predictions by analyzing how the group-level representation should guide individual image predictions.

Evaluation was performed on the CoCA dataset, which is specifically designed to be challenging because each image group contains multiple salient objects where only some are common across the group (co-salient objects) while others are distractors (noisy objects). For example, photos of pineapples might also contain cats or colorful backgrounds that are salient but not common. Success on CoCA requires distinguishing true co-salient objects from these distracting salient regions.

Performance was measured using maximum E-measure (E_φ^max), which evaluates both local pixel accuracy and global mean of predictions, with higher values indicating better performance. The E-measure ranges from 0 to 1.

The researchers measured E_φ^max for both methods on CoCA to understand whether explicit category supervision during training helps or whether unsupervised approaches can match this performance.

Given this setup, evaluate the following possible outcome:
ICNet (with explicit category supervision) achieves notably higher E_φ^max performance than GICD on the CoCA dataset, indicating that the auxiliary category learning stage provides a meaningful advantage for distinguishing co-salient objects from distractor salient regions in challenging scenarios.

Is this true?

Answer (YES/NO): NO